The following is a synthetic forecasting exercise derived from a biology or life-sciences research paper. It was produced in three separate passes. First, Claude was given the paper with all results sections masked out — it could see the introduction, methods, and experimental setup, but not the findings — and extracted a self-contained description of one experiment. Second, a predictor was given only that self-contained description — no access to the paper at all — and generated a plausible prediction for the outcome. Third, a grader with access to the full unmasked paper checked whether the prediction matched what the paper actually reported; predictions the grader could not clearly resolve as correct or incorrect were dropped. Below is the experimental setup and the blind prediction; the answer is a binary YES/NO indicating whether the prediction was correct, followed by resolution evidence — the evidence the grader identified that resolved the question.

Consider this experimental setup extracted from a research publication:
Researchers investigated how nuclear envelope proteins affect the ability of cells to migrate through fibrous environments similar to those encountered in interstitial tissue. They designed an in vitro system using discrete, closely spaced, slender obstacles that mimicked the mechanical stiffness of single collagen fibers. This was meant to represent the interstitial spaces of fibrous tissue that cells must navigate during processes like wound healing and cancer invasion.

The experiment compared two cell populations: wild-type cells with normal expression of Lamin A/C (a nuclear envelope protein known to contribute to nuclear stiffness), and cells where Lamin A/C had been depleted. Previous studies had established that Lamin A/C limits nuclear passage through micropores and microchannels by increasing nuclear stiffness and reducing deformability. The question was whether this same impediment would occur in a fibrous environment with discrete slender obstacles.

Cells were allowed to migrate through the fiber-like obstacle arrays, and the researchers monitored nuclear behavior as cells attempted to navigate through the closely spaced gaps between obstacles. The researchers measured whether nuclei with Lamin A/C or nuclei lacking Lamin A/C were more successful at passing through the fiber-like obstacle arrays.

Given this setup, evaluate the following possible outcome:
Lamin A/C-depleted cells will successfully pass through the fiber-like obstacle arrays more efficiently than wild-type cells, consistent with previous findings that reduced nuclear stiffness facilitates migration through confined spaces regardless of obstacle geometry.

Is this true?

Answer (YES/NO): NO